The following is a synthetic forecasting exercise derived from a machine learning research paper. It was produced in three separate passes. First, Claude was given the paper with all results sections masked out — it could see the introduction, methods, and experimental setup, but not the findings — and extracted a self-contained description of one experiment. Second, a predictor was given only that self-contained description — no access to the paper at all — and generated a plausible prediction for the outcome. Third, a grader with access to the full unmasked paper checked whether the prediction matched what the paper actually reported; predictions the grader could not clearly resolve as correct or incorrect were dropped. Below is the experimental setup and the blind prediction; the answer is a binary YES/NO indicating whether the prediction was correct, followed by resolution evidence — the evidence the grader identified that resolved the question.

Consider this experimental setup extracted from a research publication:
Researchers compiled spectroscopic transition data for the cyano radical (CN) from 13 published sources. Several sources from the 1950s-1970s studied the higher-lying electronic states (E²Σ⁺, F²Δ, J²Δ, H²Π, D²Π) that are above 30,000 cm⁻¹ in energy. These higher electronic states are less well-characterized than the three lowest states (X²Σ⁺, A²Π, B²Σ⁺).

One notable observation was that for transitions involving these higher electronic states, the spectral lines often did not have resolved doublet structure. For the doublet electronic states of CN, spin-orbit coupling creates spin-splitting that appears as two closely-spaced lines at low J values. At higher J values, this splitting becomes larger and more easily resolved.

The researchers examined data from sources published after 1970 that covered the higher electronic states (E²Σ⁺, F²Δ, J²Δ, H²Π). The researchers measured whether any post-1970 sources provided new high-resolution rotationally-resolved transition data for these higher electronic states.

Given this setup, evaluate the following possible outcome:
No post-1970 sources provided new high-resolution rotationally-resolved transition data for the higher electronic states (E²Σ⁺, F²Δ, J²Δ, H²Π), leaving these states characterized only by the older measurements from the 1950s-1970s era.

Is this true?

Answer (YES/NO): NO